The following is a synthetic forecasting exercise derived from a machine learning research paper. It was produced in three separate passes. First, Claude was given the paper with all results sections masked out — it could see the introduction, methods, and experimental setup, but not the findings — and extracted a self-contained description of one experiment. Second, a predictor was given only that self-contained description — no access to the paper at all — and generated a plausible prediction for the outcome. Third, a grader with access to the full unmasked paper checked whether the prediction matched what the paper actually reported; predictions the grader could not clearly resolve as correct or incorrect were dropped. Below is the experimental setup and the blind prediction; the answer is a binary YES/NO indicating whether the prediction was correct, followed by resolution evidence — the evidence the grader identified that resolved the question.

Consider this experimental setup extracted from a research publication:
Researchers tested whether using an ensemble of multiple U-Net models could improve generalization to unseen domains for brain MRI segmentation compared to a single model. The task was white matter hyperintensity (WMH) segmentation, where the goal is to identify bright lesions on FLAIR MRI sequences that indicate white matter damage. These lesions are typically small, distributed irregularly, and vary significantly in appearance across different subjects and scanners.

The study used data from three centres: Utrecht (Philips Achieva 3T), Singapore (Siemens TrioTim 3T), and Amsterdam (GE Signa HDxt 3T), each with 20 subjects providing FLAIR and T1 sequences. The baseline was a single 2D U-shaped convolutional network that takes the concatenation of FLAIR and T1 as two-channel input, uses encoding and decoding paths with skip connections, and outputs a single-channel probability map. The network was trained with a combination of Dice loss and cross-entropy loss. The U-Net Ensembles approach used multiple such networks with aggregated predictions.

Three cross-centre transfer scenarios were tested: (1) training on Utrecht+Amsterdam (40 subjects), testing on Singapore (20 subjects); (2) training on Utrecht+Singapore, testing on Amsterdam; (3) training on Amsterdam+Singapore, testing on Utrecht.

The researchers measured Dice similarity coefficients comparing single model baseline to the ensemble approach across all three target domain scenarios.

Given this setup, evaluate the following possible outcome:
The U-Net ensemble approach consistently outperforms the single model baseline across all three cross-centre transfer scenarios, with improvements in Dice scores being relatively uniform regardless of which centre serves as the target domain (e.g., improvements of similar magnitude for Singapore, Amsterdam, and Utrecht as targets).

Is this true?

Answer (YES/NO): YES